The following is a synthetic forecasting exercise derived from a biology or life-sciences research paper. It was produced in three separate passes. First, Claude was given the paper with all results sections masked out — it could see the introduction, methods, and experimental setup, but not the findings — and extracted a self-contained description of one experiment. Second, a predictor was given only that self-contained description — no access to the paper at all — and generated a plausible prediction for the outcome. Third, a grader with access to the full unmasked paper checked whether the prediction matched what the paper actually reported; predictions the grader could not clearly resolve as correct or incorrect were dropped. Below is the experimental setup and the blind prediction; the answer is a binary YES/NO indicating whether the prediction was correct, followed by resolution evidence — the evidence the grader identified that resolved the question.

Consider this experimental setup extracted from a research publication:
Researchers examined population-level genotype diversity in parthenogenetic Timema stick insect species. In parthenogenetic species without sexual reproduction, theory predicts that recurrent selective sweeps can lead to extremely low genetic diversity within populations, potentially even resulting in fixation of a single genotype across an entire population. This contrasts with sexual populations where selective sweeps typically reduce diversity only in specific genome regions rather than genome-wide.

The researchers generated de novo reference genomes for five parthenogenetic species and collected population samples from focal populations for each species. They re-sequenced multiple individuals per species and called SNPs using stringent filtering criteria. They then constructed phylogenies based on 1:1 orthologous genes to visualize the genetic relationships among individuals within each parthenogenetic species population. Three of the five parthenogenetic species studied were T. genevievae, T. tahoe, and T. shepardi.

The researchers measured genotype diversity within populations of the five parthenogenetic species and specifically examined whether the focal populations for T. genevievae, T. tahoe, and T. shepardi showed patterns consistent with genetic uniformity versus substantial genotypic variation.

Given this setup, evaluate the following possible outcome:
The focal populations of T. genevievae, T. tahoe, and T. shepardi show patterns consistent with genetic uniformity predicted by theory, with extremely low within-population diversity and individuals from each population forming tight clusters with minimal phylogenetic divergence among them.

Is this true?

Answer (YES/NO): YES